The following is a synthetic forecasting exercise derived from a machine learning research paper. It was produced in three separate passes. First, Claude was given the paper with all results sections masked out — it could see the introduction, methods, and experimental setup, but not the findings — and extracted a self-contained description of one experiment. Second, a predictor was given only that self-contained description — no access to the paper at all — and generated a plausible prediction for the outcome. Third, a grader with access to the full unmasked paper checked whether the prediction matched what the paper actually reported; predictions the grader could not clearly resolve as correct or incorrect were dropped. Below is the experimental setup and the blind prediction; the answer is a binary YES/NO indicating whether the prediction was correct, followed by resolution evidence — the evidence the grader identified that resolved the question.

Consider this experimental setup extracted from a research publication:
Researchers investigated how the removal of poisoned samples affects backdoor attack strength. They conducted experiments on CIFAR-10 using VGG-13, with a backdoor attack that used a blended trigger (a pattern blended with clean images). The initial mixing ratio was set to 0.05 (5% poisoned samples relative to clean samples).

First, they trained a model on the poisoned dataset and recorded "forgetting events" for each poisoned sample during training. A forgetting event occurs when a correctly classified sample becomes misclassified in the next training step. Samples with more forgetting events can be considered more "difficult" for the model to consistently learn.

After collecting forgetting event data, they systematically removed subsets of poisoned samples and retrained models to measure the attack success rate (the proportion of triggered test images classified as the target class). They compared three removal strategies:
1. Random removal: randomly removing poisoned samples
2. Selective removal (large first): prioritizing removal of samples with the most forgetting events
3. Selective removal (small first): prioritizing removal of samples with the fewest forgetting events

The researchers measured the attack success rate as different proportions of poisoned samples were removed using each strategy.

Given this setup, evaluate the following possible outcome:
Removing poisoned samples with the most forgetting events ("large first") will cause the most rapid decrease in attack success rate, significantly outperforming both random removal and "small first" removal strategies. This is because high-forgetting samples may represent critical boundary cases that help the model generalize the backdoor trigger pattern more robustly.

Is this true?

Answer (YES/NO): YES